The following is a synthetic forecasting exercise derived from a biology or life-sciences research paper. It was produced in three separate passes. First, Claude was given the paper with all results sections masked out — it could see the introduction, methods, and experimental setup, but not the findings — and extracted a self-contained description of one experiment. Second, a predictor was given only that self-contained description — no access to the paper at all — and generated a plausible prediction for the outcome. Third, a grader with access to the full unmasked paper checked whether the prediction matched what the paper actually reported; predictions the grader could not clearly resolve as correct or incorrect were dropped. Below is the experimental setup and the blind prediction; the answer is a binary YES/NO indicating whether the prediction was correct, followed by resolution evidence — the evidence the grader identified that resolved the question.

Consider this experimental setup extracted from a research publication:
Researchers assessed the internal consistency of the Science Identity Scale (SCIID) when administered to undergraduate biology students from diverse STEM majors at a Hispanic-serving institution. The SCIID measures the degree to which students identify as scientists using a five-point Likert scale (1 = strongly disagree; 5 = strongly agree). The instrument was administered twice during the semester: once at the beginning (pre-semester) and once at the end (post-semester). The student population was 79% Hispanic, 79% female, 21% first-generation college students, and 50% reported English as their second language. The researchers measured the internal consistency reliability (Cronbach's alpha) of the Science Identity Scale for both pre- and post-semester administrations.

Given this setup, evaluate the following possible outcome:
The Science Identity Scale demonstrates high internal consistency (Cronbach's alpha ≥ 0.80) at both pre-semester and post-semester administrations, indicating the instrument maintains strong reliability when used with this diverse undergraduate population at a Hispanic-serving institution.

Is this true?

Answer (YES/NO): YES